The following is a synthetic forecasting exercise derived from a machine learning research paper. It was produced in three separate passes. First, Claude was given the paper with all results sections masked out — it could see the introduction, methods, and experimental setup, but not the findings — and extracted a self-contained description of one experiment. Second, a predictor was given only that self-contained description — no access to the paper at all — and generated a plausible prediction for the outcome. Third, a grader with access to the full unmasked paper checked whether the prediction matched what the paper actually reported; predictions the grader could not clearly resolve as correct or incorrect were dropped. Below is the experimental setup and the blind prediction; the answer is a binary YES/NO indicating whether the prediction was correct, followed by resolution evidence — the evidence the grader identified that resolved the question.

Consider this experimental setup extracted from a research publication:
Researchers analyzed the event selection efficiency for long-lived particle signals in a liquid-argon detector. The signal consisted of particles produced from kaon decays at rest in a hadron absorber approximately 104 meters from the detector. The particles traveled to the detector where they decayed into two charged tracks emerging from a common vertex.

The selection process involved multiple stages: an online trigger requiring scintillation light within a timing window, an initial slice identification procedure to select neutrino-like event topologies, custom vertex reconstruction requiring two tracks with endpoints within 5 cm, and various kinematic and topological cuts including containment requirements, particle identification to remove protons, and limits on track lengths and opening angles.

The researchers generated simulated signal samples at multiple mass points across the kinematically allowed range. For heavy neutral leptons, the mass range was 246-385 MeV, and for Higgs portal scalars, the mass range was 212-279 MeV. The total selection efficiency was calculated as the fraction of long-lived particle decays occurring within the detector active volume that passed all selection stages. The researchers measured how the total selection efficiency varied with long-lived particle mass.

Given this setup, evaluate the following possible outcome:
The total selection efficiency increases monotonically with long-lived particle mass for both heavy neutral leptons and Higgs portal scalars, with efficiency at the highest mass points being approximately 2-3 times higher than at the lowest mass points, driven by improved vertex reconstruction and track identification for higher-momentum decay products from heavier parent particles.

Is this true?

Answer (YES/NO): YES